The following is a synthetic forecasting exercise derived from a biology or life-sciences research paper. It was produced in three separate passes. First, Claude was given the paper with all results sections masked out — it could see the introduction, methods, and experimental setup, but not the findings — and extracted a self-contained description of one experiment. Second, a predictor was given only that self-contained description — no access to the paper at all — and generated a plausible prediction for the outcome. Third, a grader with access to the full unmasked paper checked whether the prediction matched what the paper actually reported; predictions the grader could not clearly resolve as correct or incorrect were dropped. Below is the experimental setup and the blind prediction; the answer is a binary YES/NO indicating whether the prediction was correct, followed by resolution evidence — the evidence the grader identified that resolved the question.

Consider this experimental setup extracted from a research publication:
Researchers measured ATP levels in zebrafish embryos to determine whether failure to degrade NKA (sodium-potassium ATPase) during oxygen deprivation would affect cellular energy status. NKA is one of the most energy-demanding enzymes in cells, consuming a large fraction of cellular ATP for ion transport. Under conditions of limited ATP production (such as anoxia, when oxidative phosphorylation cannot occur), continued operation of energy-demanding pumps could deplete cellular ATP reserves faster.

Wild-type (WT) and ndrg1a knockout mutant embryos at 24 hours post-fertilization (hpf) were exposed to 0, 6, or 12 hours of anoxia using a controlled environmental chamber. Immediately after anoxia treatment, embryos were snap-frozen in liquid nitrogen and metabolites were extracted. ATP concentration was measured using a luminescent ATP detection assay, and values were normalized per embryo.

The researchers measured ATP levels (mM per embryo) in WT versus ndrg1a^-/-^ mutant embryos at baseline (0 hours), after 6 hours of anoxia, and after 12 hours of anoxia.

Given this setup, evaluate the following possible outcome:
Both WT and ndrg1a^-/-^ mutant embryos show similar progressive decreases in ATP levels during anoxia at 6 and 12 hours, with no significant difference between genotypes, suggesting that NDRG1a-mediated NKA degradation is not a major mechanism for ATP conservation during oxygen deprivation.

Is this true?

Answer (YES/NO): NO